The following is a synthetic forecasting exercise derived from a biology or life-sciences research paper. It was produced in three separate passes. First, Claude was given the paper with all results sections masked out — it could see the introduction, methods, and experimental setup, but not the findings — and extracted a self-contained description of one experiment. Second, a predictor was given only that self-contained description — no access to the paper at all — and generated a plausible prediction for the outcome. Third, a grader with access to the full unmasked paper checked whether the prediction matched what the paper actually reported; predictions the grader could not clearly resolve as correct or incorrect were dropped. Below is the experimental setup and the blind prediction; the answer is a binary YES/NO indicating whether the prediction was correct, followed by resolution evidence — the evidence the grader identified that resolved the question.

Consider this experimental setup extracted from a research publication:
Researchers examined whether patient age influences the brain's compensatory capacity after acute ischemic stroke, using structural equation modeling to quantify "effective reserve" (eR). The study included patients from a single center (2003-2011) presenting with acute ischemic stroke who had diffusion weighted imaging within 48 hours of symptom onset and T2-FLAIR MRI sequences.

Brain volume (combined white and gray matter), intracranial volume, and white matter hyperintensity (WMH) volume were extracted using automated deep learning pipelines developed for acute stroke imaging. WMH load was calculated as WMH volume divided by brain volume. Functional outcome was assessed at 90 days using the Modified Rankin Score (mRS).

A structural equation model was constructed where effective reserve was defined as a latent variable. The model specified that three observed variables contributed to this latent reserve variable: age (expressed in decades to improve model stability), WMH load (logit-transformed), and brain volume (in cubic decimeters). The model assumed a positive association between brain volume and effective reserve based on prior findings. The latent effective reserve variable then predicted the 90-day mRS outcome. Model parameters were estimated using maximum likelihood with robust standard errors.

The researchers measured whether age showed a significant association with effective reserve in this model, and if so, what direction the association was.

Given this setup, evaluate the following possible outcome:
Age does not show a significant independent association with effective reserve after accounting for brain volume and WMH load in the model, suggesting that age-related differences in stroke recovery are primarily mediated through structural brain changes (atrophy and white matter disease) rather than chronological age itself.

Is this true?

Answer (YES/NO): NO